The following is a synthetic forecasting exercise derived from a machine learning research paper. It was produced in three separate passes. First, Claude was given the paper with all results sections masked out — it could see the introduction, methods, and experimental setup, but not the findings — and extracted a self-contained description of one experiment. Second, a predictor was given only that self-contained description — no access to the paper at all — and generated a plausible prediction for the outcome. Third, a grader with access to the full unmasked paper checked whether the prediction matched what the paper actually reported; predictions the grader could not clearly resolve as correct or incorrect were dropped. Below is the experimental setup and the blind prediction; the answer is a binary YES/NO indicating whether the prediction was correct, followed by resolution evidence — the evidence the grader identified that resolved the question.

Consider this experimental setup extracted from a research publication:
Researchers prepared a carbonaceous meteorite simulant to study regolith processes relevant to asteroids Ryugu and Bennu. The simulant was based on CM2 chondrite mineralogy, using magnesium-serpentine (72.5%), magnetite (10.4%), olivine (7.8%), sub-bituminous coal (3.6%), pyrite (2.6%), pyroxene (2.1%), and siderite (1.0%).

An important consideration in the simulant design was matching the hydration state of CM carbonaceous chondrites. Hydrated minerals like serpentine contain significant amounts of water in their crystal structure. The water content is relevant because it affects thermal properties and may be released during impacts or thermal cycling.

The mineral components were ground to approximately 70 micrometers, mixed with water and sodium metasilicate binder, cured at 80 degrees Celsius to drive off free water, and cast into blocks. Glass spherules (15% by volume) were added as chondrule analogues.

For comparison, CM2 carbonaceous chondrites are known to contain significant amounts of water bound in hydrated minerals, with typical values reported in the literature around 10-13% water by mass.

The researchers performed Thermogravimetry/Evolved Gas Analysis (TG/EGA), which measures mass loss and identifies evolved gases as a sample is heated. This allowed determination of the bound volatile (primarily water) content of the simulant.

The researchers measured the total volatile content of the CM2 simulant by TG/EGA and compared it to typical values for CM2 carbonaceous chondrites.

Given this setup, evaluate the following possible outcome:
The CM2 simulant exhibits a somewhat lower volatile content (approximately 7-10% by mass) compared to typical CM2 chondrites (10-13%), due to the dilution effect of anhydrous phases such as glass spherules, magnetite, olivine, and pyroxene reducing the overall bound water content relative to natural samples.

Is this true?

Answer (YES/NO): NO